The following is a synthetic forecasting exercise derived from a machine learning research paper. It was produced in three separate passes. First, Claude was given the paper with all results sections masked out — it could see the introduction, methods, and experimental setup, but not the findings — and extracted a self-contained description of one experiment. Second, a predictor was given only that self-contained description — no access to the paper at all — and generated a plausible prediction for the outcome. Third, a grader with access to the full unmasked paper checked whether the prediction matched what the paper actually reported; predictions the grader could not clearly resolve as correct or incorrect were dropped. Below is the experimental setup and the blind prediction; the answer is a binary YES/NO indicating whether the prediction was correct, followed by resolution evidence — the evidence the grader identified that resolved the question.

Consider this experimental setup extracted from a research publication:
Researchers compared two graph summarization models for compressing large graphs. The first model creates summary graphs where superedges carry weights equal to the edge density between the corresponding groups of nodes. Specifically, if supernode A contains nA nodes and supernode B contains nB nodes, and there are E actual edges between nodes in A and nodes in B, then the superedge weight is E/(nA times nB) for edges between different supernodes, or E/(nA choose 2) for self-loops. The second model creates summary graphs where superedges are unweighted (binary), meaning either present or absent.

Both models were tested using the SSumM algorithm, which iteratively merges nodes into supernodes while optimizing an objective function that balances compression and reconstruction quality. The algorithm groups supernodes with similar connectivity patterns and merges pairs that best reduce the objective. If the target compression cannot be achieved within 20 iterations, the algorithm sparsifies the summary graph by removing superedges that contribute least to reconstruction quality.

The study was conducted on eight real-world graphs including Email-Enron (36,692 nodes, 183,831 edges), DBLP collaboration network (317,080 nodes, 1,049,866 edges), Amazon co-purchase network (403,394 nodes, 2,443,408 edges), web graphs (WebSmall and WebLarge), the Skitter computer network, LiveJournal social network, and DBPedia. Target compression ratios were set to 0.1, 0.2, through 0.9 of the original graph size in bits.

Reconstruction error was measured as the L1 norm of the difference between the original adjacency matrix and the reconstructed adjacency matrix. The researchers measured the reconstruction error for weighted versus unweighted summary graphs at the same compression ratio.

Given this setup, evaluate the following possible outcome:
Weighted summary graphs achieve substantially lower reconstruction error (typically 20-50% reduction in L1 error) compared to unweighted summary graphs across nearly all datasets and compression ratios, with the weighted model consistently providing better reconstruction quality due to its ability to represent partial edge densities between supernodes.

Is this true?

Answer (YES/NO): NO